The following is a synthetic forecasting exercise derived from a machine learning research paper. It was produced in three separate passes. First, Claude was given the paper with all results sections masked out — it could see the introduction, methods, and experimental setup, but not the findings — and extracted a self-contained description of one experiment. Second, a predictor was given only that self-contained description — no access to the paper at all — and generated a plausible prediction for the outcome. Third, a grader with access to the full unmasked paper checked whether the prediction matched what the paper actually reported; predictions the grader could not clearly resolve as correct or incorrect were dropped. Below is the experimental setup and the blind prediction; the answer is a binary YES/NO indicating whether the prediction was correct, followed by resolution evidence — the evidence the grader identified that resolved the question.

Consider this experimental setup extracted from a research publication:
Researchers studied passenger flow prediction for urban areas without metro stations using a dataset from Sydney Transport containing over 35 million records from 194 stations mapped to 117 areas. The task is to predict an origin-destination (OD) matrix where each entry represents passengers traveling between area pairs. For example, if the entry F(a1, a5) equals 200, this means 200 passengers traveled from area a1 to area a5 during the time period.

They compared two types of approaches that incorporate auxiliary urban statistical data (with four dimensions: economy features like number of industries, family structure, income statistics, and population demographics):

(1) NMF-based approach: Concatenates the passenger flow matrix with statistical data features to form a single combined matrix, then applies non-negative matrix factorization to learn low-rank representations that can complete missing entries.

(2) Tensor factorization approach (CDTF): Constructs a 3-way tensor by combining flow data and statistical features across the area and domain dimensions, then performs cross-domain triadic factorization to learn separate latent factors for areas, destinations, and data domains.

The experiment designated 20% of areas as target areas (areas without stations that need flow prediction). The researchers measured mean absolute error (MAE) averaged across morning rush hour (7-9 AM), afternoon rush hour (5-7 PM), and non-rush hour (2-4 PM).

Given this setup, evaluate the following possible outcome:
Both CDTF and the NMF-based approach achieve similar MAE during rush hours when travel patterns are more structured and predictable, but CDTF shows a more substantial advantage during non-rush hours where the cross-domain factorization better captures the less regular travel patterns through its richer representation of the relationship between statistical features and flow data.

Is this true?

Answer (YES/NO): NO